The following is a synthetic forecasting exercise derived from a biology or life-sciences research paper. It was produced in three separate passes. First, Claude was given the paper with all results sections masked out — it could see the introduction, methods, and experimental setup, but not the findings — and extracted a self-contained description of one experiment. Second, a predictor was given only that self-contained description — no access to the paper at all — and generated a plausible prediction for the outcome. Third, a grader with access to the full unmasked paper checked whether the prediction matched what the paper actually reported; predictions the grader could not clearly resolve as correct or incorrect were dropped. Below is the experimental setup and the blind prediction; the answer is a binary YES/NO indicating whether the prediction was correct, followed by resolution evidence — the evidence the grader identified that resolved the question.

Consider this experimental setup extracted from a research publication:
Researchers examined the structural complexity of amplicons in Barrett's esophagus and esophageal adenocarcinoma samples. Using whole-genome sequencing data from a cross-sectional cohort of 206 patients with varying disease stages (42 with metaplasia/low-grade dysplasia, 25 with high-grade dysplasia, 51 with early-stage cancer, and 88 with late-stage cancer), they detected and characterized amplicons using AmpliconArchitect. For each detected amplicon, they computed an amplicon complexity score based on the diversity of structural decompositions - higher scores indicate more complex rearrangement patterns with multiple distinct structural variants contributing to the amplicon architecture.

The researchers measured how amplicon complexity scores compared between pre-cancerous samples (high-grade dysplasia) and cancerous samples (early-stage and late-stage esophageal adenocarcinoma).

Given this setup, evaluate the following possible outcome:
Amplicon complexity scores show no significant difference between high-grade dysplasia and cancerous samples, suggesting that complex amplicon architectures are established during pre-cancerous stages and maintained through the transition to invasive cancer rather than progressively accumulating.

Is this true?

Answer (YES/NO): NO